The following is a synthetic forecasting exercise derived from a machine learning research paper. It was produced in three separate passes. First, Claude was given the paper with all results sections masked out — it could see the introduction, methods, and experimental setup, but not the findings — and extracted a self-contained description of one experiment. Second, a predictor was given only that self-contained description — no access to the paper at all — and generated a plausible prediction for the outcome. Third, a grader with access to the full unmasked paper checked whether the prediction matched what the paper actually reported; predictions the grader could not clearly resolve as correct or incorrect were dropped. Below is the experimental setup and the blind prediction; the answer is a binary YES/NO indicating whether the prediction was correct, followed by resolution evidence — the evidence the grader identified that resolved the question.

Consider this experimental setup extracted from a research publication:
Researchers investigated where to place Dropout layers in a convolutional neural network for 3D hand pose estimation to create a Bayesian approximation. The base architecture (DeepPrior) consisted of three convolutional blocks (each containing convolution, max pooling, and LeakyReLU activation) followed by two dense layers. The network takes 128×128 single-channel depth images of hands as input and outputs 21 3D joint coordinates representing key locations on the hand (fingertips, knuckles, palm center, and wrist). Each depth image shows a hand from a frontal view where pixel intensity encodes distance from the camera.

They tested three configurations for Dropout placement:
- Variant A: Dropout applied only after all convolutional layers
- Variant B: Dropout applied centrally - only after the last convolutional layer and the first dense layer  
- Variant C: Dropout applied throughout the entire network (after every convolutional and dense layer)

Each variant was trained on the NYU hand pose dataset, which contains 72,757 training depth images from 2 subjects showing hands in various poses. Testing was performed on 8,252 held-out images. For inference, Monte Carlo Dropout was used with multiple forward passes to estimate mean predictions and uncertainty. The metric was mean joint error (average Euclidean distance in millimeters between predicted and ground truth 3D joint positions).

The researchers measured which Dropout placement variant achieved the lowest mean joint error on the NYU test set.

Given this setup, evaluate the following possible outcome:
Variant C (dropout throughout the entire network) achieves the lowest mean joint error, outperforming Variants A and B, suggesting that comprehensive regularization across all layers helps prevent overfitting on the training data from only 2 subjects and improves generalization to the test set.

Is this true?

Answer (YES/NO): NO